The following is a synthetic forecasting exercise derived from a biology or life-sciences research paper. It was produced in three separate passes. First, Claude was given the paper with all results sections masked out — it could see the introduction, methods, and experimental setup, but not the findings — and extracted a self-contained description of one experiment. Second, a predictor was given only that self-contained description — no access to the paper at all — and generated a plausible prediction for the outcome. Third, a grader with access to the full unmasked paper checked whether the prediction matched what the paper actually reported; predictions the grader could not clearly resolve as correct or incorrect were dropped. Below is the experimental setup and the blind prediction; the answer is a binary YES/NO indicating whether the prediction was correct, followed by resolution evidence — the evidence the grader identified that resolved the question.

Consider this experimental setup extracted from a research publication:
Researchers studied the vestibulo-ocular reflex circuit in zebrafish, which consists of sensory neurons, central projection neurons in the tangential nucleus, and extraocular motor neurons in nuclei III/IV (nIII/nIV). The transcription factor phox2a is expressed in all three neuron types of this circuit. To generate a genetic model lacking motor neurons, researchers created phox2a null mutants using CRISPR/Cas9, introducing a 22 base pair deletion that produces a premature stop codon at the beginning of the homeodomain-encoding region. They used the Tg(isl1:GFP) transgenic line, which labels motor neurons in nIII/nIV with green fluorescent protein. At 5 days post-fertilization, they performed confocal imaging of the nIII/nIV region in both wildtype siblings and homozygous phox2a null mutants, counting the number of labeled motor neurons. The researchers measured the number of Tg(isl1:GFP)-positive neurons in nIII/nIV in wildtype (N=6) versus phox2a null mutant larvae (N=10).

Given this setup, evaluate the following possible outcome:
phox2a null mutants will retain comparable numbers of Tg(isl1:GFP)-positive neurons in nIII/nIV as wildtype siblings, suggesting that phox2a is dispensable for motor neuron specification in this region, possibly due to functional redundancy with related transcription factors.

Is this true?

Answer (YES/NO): NO